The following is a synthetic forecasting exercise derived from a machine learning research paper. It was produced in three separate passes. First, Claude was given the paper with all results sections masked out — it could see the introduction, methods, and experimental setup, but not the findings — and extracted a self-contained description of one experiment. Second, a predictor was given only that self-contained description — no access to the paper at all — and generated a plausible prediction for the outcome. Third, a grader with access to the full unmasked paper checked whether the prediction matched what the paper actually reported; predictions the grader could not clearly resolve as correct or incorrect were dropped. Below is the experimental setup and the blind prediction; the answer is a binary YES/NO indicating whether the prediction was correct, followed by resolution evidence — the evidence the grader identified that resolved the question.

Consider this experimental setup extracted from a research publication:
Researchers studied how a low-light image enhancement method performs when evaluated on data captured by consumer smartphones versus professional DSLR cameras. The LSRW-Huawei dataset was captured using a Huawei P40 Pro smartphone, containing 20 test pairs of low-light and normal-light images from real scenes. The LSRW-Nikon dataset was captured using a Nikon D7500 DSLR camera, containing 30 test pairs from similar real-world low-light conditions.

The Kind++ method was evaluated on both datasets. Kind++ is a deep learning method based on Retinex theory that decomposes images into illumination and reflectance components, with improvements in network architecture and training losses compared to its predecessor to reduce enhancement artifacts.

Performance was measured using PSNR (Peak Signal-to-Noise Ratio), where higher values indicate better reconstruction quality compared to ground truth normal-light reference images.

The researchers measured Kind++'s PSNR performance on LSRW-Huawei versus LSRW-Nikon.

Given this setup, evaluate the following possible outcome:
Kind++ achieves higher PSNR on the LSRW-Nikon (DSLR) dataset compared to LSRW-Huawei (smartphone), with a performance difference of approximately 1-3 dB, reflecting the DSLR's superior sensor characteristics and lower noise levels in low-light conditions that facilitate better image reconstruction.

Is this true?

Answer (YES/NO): NO